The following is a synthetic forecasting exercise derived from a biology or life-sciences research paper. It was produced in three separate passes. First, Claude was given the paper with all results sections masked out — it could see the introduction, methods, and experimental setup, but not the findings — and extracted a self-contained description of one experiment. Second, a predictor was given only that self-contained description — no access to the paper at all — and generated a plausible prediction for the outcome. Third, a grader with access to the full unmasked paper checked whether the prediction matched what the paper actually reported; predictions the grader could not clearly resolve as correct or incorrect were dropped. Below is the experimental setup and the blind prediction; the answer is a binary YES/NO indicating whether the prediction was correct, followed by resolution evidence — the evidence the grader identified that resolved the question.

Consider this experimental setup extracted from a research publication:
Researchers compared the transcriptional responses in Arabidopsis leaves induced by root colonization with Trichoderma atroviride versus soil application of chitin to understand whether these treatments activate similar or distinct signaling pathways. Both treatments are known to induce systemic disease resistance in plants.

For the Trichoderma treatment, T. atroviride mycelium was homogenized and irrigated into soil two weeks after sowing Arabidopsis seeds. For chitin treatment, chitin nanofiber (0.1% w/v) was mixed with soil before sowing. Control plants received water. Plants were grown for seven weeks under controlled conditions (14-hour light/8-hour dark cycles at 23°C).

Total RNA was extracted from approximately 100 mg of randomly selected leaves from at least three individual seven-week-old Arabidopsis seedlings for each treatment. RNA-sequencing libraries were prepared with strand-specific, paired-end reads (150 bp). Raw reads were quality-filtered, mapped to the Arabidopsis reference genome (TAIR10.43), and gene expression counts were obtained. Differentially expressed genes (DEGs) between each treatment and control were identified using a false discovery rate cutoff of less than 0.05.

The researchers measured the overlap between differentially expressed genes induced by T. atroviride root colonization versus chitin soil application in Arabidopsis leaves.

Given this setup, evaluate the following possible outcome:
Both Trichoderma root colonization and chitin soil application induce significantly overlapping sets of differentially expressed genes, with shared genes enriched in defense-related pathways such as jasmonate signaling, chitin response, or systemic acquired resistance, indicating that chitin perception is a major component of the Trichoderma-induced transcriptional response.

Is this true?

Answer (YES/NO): NO